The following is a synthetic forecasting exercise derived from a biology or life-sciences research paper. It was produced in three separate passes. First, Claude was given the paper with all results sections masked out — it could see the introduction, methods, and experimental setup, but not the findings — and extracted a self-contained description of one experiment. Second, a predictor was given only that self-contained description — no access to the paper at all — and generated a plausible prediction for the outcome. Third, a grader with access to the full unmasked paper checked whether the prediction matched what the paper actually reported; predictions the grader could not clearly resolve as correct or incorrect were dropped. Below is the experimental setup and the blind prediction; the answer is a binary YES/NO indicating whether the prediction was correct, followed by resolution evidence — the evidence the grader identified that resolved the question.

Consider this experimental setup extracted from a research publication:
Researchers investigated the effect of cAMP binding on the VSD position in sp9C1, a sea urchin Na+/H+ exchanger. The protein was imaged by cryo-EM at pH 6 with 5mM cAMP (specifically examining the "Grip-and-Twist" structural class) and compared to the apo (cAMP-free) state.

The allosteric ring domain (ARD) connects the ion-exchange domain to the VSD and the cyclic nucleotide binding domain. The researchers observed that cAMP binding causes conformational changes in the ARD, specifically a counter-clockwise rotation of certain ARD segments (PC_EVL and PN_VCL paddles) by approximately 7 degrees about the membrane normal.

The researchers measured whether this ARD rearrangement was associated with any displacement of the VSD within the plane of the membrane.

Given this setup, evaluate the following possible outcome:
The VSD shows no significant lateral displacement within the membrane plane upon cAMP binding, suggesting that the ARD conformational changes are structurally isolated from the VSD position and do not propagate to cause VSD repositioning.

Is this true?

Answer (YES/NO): NO